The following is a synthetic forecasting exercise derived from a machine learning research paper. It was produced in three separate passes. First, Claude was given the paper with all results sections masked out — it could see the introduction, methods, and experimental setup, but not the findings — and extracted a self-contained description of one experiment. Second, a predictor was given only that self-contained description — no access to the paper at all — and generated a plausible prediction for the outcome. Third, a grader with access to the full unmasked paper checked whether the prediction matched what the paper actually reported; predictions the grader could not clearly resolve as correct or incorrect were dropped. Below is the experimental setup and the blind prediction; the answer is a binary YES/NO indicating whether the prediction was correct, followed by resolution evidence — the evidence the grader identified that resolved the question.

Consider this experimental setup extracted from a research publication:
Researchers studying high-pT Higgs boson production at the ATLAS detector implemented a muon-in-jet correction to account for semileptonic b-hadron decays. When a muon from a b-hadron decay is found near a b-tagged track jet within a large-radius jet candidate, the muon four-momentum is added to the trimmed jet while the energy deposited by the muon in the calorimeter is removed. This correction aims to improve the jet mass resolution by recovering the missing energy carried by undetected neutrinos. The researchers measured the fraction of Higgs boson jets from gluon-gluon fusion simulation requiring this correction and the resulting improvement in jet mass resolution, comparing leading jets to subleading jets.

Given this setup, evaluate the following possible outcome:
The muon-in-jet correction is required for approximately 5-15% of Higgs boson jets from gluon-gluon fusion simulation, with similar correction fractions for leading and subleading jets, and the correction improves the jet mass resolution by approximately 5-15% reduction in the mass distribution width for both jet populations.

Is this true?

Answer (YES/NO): NO